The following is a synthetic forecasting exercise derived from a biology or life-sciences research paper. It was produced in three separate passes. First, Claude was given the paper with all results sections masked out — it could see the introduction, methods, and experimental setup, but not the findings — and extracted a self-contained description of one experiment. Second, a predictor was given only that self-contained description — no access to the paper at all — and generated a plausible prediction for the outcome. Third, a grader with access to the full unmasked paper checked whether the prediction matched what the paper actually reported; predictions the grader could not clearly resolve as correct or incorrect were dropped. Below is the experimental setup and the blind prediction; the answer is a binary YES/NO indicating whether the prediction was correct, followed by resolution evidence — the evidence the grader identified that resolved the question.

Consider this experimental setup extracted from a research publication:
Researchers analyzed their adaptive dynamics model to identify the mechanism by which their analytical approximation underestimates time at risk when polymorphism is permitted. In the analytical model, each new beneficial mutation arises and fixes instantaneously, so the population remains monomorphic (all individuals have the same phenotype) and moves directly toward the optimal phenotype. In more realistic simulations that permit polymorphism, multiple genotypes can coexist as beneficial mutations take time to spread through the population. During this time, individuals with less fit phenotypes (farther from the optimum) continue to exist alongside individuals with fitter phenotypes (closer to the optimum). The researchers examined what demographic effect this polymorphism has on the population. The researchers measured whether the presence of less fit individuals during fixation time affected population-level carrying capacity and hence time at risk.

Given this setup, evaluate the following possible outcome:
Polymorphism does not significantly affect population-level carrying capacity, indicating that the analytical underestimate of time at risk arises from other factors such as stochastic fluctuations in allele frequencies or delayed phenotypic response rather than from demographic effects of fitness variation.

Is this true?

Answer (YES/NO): NO